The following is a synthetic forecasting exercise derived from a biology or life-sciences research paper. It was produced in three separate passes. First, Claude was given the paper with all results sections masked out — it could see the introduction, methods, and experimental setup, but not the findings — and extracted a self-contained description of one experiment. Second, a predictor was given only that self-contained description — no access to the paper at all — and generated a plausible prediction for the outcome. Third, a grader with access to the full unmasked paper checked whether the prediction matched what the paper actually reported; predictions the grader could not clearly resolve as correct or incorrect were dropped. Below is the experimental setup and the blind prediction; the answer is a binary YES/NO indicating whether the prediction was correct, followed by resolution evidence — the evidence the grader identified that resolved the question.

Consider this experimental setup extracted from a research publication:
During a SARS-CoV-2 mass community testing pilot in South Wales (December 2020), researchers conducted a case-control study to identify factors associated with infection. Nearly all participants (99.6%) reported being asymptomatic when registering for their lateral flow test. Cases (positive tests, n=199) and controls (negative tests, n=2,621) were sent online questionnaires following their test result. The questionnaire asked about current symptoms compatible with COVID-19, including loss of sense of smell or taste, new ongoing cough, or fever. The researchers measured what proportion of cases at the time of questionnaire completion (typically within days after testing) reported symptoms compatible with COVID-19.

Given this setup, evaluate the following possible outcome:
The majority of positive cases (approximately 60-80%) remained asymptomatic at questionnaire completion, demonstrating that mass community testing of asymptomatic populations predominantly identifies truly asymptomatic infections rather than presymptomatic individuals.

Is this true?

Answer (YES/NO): NO